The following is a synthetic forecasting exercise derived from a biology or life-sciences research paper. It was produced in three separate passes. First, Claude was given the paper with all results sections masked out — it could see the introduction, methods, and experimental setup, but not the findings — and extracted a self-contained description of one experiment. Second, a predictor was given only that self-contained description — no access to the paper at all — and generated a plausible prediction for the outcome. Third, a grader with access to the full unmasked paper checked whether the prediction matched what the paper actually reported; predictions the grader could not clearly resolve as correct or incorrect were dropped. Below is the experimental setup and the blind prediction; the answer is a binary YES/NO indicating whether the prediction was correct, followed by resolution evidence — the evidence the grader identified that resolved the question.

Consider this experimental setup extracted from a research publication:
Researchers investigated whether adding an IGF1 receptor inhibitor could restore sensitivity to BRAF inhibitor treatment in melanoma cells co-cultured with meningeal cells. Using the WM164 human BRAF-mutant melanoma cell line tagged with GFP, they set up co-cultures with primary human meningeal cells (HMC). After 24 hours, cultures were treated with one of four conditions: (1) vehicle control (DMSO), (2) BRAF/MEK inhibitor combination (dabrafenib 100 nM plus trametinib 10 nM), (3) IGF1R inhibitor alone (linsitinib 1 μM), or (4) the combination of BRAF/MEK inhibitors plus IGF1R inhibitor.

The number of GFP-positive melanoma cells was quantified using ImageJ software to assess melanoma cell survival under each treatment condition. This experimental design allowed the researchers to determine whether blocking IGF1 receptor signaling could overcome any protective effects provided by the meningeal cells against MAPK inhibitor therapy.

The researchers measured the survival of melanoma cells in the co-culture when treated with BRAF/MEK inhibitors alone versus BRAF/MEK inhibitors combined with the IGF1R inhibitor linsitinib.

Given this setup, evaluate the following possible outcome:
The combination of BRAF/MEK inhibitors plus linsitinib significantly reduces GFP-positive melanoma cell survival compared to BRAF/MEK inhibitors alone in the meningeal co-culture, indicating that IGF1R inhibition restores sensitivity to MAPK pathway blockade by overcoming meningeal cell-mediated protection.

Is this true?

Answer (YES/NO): YES